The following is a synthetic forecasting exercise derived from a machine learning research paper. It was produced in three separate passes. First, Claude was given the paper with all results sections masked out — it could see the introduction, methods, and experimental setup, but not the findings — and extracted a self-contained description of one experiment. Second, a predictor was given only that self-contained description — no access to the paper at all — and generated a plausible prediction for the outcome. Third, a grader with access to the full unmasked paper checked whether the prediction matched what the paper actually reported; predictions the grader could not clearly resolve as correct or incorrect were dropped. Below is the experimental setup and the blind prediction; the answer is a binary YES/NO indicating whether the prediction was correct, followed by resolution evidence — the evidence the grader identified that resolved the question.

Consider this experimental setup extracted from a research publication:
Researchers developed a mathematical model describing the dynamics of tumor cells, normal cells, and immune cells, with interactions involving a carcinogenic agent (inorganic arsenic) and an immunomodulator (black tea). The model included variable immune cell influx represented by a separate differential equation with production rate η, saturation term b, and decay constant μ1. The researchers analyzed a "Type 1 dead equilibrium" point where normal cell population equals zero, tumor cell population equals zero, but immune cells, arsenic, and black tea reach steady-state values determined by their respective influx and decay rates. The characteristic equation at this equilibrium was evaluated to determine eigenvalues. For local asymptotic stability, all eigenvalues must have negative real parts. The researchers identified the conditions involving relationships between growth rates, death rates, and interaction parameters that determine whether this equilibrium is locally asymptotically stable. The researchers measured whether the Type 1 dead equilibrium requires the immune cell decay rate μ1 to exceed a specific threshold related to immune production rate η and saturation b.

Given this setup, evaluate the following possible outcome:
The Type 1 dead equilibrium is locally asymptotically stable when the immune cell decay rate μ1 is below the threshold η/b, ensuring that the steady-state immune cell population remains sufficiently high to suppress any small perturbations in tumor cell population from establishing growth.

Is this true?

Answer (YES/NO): NO